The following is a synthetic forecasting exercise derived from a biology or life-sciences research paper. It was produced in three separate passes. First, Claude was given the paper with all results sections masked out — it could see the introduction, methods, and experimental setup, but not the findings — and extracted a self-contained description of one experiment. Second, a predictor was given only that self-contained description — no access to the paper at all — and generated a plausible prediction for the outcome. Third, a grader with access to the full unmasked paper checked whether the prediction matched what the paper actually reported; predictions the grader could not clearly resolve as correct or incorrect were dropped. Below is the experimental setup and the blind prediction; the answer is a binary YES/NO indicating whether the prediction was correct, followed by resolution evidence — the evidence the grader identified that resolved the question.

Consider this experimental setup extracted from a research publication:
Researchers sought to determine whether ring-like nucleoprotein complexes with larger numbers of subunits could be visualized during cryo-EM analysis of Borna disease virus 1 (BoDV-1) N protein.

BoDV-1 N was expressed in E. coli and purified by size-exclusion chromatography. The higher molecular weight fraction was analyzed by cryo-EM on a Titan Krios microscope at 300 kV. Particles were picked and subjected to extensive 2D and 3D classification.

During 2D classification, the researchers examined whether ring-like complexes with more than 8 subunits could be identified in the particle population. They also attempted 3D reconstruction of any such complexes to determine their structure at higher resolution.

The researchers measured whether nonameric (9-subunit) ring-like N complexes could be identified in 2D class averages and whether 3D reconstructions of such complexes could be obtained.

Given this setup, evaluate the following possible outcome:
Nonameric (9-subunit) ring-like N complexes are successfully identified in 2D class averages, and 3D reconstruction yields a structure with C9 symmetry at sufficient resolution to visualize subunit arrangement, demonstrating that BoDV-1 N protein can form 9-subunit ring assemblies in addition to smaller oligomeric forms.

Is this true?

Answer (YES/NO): NO